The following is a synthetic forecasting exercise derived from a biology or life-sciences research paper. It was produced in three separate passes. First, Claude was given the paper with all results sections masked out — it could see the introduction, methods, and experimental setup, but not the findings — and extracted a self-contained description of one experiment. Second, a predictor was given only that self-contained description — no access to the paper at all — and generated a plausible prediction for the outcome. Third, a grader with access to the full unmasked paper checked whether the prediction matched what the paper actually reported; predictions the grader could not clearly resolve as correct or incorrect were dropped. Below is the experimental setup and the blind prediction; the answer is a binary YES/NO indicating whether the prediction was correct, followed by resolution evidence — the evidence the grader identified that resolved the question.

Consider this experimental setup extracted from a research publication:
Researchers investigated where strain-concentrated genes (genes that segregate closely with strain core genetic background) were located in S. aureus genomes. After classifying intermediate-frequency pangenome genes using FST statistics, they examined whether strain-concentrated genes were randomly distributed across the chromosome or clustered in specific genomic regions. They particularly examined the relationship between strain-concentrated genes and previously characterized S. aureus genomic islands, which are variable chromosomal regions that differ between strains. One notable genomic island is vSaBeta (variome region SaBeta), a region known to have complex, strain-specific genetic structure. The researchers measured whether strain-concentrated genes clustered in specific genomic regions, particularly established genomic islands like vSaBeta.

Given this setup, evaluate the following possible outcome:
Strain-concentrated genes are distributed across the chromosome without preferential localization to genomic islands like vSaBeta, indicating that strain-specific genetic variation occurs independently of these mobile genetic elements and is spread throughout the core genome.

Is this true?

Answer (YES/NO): NO